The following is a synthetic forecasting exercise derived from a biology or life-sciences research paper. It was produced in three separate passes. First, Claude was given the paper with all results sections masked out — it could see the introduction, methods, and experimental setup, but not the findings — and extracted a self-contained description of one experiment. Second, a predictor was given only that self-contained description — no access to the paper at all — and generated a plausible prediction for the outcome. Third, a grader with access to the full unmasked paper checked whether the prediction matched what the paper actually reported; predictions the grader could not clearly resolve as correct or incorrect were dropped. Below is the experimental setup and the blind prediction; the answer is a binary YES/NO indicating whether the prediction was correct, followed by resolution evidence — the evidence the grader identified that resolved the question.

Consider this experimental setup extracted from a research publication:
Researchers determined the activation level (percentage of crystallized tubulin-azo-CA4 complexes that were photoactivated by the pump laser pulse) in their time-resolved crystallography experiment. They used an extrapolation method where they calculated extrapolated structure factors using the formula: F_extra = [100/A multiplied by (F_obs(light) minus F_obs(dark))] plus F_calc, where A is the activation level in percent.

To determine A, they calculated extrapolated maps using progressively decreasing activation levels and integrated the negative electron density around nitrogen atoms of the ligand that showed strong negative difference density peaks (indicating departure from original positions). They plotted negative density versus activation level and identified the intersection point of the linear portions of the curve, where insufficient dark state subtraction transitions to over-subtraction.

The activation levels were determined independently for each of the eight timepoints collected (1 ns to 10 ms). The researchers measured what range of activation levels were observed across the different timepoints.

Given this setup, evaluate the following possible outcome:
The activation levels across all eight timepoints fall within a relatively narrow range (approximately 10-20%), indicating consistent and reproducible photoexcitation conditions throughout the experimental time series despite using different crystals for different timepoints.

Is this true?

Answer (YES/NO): NO